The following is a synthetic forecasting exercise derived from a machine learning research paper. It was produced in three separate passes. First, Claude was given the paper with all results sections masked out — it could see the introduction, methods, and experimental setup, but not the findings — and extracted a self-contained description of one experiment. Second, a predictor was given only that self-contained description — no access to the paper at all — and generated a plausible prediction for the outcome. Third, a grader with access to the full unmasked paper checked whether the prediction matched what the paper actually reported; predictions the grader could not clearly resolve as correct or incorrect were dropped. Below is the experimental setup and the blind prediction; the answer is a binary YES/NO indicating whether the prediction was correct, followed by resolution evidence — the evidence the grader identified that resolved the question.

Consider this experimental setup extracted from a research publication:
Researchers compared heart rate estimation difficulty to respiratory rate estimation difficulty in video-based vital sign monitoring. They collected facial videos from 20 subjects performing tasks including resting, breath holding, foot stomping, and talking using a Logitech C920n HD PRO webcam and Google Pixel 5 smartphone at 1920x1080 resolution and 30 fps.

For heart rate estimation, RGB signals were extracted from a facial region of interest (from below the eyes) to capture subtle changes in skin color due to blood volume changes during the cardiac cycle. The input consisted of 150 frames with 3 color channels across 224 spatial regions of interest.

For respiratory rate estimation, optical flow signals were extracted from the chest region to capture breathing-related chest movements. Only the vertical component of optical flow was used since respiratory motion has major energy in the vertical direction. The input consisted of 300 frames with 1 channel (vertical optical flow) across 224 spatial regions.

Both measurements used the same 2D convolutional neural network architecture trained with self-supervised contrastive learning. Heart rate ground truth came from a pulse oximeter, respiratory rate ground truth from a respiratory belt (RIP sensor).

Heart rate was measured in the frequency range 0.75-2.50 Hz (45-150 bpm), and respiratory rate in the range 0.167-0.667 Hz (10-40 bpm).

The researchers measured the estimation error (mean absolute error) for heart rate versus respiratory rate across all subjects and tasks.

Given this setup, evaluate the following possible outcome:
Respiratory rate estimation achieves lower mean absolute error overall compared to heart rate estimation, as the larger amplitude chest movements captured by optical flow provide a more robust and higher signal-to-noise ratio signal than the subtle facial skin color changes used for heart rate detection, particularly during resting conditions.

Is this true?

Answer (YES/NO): NO